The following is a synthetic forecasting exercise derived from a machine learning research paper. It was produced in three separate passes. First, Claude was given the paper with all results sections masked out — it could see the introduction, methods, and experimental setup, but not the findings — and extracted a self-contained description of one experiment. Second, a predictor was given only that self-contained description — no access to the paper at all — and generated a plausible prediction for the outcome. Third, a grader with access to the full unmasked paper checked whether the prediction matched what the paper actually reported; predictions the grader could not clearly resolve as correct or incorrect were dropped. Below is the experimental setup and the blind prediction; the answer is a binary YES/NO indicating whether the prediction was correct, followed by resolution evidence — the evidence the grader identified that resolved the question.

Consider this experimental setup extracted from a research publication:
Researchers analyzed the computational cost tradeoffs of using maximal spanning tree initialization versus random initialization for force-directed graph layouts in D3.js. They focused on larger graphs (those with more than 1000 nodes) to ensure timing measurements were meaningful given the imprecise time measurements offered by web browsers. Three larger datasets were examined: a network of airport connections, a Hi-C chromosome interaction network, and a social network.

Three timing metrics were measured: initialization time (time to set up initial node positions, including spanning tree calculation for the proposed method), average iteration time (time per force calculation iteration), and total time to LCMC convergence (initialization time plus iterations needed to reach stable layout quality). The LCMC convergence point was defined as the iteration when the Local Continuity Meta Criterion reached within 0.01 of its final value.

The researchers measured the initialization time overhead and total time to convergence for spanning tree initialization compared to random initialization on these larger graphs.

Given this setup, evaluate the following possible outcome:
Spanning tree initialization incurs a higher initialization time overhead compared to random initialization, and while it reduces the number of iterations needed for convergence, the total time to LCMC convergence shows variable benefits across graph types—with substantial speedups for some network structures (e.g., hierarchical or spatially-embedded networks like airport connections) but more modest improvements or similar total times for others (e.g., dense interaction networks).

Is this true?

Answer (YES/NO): NO